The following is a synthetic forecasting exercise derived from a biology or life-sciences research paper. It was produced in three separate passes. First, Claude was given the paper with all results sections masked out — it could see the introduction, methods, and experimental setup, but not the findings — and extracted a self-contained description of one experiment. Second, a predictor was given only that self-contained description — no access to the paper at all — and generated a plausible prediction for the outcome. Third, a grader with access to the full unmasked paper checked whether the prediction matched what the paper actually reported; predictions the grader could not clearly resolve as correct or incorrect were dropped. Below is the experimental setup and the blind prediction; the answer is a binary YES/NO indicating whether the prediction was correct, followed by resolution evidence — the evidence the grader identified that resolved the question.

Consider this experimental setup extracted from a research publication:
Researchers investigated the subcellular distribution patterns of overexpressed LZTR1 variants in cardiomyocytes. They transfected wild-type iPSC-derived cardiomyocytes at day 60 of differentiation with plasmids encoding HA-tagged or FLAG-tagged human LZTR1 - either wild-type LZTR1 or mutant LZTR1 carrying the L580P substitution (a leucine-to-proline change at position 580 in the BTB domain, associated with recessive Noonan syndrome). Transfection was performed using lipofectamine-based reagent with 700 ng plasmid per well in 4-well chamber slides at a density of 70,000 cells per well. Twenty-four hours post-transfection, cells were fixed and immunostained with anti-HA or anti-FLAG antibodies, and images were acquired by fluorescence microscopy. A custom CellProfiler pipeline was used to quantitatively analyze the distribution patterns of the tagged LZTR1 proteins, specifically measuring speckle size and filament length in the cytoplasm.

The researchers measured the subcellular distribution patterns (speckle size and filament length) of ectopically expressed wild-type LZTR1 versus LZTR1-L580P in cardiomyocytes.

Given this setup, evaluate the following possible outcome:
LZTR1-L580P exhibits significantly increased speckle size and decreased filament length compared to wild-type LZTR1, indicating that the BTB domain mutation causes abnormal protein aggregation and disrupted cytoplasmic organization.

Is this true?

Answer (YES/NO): NO